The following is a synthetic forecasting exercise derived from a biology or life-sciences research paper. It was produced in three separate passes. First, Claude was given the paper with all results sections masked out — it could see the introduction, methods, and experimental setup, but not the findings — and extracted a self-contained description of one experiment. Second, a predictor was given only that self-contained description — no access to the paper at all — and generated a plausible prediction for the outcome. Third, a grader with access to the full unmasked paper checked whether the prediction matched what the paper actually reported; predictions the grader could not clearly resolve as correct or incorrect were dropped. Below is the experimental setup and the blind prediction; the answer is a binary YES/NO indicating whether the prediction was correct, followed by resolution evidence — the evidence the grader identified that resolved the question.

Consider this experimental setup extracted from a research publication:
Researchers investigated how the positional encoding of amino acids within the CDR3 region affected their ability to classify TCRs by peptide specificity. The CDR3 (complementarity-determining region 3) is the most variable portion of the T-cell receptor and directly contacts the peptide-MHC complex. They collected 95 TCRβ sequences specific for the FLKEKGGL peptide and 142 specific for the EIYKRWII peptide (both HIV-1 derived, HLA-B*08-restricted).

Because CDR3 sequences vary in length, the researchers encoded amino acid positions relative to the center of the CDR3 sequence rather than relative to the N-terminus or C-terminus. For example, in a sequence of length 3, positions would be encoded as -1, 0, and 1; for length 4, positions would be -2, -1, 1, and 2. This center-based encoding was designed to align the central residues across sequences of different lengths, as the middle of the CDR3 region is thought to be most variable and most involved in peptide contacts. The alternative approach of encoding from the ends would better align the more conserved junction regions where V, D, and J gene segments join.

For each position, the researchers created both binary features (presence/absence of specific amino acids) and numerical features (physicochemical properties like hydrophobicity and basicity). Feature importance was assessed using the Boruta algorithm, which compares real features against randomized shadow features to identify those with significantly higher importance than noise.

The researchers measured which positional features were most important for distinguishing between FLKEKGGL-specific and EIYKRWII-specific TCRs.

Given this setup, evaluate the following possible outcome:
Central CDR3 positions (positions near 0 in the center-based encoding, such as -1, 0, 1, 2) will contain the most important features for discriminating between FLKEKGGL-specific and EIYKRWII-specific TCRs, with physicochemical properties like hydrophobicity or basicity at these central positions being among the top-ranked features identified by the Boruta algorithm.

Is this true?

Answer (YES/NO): YES